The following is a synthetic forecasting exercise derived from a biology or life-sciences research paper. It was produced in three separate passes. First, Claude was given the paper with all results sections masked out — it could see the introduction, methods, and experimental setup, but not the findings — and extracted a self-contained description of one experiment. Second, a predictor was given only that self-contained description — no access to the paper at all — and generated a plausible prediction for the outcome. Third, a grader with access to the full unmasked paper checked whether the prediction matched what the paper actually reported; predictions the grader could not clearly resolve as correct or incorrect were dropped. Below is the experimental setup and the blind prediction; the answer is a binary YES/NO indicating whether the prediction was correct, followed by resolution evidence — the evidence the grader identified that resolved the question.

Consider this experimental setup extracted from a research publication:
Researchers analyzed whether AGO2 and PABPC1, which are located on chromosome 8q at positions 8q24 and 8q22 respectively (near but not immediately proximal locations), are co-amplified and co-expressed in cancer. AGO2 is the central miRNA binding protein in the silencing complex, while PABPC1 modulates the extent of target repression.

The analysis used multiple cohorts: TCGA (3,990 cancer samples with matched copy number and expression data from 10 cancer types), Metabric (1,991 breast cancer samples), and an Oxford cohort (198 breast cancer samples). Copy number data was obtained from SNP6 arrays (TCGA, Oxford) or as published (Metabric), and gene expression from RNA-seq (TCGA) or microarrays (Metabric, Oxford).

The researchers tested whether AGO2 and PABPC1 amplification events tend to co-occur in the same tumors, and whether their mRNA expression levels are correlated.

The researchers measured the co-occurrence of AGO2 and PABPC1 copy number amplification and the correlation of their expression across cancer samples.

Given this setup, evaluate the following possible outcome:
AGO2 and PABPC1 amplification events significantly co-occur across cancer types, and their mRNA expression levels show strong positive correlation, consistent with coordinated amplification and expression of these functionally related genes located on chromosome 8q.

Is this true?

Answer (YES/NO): YES